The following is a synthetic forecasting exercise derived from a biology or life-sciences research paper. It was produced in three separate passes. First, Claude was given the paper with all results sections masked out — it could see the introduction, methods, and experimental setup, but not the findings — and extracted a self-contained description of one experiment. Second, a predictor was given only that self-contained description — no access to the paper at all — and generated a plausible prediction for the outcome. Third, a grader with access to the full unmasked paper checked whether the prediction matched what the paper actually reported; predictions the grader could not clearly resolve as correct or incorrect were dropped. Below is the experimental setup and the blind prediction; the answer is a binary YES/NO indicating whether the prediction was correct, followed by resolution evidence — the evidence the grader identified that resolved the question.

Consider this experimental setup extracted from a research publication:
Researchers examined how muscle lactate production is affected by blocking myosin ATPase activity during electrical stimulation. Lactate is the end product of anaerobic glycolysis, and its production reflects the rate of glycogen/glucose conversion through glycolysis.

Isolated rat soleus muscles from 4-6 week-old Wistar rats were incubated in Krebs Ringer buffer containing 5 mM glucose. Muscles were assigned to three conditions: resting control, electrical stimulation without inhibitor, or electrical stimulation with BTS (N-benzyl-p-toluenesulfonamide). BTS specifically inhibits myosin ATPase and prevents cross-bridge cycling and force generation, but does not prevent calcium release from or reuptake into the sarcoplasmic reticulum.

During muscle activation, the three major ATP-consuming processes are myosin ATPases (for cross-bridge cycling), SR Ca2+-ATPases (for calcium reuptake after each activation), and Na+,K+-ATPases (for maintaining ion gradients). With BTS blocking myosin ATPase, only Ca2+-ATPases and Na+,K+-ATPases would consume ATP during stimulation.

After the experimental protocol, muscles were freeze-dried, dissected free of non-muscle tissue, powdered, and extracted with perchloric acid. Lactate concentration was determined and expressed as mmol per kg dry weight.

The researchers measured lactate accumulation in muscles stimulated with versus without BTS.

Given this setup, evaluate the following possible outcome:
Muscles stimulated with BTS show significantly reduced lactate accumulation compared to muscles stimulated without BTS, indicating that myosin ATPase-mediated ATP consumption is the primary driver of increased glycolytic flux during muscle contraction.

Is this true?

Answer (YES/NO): YES